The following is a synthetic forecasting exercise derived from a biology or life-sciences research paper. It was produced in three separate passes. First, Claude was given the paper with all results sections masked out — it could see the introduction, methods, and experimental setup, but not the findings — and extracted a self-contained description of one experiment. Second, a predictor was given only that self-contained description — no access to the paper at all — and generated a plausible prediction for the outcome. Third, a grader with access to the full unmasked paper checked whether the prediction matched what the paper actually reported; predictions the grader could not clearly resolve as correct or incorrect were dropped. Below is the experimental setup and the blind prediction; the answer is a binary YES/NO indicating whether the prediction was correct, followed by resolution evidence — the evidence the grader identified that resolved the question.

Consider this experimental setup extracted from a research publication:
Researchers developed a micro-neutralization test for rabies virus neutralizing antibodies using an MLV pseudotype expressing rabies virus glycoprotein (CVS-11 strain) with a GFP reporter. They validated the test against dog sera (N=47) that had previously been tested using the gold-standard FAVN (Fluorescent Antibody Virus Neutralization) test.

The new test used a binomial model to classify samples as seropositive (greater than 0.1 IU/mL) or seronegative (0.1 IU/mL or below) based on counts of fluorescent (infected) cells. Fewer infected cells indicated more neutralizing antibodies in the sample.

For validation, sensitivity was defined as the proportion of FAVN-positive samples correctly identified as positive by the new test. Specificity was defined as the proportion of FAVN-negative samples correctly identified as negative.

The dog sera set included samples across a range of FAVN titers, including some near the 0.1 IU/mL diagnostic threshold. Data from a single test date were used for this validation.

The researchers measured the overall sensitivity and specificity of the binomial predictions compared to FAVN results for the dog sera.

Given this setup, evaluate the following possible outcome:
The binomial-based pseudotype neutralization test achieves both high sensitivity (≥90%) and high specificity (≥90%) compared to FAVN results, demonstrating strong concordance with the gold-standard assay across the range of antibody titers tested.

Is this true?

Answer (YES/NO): NO